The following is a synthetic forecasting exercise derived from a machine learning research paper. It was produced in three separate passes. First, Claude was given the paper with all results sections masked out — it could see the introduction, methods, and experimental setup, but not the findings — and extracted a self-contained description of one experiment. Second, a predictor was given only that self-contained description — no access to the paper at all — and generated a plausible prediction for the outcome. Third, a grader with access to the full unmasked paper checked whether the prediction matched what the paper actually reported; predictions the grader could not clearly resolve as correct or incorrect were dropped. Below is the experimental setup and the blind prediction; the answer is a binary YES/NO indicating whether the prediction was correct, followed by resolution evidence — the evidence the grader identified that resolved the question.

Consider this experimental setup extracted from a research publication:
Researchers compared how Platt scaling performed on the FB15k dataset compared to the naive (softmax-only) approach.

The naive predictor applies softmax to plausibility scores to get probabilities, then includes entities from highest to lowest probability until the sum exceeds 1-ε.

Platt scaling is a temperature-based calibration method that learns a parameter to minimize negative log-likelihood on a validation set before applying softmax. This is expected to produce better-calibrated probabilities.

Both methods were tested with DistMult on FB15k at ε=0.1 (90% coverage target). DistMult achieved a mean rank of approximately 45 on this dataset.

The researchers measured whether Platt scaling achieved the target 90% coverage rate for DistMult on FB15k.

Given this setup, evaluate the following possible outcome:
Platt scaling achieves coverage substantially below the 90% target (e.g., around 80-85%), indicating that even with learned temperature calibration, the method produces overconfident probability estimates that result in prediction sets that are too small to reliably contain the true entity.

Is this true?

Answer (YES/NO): NO